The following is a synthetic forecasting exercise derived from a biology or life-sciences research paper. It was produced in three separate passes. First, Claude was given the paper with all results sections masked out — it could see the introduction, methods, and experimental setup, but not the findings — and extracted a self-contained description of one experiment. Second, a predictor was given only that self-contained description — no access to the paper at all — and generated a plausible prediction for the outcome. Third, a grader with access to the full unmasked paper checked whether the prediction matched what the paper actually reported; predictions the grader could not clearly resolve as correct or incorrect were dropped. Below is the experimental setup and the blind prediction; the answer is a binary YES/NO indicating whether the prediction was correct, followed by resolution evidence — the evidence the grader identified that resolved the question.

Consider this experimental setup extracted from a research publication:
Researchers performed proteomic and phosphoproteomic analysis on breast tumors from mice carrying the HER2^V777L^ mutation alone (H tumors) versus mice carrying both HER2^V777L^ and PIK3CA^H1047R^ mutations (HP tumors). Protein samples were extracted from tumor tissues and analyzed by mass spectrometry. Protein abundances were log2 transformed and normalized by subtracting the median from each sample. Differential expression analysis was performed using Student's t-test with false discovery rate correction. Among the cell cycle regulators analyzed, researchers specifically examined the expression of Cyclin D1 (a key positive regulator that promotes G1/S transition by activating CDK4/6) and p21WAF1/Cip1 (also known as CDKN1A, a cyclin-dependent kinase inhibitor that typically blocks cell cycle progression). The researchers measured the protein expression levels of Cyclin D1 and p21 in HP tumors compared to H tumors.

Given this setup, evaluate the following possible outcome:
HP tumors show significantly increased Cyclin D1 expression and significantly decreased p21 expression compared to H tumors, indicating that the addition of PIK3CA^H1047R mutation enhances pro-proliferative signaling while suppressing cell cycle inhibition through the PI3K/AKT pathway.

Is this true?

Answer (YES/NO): NO